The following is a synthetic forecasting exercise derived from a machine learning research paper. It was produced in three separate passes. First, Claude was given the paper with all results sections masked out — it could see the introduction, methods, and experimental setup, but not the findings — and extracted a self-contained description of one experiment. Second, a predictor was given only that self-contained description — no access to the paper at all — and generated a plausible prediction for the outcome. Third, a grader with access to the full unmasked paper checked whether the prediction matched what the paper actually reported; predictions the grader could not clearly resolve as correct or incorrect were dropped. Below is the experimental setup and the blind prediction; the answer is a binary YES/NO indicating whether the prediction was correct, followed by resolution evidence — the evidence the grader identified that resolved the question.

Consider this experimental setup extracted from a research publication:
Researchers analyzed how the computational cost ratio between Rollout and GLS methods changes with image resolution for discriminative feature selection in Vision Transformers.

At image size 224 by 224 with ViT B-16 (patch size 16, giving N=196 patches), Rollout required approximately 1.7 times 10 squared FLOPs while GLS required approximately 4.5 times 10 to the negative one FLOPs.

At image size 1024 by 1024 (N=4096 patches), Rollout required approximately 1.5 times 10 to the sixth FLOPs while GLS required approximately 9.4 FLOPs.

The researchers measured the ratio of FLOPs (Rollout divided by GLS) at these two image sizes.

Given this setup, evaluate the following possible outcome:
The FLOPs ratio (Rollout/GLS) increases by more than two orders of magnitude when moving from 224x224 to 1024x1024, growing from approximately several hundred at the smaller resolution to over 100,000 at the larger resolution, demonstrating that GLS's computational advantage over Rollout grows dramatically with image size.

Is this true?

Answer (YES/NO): YES